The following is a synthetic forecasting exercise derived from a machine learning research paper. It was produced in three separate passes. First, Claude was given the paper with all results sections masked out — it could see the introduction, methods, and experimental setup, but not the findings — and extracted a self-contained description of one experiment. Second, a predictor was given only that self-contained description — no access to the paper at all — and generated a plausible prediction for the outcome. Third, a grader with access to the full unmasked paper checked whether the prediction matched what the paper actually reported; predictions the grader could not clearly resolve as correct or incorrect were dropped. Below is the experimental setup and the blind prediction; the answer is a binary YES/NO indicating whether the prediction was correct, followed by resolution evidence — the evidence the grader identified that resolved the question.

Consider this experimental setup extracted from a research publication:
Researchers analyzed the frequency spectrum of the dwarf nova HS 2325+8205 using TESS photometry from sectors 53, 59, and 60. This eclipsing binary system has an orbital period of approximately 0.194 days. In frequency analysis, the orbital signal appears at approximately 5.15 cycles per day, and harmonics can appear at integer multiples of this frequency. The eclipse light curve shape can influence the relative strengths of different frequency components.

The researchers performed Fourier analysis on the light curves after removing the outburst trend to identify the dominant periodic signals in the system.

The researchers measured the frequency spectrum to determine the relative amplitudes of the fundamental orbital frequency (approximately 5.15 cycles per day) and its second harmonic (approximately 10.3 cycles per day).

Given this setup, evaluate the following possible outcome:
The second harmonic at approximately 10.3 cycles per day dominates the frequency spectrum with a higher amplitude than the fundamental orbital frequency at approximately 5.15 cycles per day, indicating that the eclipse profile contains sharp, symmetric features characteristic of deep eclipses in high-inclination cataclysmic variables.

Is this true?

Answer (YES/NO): YES